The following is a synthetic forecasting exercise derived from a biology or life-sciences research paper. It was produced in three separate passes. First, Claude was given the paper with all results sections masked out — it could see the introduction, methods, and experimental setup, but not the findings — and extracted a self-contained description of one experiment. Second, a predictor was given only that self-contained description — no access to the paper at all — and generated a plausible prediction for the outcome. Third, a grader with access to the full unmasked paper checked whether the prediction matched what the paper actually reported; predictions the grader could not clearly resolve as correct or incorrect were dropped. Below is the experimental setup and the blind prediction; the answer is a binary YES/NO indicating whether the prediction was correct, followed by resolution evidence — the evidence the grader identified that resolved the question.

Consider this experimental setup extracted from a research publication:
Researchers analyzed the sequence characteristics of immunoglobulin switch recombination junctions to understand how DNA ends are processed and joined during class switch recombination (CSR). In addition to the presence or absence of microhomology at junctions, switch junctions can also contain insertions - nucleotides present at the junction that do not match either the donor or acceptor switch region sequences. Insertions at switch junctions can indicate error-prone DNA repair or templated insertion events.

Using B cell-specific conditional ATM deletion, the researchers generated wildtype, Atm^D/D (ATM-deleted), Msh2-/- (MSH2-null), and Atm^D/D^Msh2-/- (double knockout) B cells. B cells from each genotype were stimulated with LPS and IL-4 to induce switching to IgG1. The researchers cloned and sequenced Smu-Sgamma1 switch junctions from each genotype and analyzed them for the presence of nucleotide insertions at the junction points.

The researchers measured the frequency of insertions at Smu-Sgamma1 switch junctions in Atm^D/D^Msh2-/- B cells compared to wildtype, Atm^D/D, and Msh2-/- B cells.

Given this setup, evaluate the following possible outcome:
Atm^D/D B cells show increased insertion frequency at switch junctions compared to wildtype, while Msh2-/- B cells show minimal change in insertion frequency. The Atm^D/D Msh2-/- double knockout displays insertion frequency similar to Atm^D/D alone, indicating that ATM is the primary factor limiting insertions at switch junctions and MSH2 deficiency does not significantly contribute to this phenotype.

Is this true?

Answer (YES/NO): NO